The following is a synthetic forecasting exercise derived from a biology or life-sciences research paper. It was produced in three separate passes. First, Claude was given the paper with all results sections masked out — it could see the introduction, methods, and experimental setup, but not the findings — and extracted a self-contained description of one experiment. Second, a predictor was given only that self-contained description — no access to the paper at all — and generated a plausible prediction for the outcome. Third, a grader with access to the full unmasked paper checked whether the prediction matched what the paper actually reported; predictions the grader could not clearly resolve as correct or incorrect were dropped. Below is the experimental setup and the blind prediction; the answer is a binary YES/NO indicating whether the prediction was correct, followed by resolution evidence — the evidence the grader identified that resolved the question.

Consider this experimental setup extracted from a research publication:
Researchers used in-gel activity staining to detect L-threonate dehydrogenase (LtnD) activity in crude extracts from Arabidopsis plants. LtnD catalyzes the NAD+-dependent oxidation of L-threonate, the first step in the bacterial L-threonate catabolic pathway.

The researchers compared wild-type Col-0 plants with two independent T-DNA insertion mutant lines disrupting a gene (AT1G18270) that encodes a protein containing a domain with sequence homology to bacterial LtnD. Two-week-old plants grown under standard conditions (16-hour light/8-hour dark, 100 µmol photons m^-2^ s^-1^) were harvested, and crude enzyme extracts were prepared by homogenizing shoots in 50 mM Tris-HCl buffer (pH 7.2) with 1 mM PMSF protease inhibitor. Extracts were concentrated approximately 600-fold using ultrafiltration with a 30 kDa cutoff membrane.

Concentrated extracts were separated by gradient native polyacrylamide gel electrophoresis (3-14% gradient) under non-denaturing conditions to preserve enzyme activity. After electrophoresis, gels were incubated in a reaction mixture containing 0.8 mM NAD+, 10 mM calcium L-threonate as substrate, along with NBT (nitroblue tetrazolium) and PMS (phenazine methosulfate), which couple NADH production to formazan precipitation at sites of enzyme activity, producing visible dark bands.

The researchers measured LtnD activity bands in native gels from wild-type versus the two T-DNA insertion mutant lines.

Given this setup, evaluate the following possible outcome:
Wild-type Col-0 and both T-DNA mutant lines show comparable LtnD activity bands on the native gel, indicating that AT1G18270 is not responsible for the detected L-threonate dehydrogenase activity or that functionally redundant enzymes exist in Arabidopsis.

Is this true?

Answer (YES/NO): NO